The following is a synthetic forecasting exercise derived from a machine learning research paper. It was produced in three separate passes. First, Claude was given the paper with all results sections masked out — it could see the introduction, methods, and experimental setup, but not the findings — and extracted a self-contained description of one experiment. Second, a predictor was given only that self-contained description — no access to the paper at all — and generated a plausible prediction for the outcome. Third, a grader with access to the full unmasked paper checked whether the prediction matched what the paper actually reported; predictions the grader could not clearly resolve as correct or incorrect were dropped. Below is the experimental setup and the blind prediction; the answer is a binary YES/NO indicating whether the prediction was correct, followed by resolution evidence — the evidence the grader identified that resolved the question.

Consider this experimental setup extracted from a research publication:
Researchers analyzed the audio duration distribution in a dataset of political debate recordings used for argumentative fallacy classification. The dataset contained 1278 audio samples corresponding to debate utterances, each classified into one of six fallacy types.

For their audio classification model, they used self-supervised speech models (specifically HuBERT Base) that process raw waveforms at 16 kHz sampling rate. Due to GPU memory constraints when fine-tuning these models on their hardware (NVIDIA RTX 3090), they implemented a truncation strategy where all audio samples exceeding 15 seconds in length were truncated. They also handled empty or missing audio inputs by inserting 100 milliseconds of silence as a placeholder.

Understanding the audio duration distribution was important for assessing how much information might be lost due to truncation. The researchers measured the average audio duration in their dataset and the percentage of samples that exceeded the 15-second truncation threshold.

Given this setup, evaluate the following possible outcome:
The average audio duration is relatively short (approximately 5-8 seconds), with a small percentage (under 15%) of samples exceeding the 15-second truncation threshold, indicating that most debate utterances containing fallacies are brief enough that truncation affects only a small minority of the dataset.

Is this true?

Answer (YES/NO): NO